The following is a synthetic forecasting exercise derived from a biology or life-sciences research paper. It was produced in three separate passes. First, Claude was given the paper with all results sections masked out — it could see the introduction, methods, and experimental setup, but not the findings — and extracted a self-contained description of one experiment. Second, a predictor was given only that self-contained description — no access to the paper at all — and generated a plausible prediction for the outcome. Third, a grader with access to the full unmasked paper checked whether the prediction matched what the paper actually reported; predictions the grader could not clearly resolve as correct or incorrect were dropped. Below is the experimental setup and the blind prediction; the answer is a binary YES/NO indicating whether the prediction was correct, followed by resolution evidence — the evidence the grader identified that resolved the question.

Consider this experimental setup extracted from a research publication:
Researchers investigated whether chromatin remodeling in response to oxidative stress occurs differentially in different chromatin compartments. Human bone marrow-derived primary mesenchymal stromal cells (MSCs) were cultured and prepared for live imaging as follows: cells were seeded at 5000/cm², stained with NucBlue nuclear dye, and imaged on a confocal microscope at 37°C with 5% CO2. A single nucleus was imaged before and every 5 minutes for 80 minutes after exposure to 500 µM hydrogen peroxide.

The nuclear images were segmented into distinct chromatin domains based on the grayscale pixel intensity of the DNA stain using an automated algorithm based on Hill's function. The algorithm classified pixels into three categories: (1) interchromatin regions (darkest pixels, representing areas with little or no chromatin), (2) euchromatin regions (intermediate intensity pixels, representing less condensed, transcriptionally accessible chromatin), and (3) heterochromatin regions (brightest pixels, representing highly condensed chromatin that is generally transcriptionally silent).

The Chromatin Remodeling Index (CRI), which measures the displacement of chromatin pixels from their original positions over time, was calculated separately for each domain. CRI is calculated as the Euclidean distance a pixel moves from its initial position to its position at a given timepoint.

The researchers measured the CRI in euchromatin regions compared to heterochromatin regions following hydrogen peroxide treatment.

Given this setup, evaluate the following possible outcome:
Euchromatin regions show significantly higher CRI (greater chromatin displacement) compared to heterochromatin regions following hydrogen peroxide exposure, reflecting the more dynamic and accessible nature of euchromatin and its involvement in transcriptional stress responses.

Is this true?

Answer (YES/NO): YES